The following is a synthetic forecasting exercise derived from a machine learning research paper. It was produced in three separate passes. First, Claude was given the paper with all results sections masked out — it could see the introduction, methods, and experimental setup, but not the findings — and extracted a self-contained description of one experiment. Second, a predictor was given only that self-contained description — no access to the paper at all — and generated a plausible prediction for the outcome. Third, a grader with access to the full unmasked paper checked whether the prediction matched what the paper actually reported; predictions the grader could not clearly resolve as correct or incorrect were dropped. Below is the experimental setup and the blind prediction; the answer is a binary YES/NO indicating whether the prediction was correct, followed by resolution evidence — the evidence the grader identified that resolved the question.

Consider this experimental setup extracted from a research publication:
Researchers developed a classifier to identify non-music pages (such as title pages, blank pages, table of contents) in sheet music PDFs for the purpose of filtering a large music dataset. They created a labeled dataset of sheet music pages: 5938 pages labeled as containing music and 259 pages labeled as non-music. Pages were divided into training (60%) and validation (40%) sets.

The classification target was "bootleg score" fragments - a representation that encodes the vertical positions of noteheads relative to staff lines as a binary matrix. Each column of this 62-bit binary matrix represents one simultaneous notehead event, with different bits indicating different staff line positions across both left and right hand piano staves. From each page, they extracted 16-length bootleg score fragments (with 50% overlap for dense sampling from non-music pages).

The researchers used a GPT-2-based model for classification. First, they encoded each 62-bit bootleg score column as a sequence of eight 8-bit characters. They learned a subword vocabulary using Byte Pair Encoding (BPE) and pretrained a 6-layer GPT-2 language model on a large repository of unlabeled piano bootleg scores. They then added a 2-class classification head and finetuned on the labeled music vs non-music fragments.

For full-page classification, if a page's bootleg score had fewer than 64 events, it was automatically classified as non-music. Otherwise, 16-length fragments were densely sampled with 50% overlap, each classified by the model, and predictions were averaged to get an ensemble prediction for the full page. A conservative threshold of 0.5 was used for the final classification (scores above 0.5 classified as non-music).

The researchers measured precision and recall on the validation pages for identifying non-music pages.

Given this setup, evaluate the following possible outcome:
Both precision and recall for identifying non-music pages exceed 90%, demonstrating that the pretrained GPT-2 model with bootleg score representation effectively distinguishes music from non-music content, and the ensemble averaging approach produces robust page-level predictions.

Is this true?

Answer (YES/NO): NO